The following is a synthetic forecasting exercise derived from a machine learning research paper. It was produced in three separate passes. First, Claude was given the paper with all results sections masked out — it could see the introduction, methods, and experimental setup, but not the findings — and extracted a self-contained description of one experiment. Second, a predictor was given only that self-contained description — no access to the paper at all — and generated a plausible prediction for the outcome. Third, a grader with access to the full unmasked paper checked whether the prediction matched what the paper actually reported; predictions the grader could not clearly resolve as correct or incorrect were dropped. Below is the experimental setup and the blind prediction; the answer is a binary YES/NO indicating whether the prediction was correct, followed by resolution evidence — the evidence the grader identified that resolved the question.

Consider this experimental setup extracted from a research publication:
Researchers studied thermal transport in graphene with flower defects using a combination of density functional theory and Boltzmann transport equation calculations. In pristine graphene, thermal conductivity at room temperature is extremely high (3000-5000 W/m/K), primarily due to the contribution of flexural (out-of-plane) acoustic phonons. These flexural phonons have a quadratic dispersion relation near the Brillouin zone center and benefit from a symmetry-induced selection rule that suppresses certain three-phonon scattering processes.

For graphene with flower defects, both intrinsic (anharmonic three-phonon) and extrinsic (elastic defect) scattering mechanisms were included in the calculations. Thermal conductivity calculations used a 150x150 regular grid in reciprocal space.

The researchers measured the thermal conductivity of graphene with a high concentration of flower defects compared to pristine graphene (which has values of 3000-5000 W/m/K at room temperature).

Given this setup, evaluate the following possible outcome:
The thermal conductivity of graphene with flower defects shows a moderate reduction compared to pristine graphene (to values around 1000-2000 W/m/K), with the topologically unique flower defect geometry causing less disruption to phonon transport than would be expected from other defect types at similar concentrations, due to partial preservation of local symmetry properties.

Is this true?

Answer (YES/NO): NO